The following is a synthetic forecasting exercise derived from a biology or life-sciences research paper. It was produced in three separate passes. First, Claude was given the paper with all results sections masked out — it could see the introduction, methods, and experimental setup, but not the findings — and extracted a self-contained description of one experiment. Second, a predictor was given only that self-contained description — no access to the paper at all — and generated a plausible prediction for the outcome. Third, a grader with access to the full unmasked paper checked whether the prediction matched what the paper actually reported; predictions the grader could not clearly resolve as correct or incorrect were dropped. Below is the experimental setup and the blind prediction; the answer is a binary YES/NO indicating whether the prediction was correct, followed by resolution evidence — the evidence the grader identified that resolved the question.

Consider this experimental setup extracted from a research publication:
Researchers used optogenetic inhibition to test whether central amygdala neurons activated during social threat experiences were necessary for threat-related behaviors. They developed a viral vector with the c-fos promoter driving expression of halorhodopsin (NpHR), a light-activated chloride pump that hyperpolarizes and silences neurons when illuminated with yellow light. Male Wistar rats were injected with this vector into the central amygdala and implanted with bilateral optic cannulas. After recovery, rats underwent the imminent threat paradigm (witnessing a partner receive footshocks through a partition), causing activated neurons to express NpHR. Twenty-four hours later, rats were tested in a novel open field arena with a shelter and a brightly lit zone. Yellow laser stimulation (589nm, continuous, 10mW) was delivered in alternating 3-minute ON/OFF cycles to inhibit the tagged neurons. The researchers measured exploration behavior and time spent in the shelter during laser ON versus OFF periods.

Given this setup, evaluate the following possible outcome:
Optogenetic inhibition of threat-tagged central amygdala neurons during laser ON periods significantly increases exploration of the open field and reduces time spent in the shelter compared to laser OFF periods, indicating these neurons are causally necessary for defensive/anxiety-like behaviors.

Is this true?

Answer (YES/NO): YES